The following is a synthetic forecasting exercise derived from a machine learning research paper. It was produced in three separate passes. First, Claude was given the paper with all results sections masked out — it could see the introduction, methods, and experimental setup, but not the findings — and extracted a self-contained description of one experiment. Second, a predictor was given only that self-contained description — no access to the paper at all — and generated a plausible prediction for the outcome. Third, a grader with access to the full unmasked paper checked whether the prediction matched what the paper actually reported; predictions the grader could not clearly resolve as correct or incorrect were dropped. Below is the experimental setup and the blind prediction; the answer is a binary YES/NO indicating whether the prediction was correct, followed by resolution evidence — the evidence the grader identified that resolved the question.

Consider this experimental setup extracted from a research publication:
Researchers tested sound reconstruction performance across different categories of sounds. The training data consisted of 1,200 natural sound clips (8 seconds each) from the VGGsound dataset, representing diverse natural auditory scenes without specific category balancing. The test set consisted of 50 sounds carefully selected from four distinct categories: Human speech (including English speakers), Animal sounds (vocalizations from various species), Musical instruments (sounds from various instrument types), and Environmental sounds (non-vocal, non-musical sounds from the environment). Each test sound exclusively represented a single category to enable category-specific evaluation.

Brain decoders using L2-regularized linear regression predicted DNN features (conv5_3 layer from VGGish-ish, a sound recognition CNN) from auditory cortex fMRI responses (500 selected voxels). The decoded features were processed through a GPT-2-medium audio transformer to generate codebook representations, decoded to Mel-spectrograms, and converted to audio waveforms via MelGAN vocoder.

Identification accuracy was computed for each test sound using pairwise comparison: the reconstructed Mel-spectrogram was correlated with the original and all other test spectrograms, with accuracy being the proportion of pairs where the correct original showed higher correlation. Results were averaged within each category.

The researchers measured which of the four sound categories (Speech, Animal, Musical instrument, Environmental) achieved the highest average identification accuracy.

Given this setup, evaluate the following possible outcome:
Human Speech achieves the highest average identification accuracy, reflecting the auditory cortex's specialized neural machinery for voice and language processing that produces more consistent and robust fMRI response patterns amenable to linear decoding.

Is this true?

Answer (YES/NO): NO